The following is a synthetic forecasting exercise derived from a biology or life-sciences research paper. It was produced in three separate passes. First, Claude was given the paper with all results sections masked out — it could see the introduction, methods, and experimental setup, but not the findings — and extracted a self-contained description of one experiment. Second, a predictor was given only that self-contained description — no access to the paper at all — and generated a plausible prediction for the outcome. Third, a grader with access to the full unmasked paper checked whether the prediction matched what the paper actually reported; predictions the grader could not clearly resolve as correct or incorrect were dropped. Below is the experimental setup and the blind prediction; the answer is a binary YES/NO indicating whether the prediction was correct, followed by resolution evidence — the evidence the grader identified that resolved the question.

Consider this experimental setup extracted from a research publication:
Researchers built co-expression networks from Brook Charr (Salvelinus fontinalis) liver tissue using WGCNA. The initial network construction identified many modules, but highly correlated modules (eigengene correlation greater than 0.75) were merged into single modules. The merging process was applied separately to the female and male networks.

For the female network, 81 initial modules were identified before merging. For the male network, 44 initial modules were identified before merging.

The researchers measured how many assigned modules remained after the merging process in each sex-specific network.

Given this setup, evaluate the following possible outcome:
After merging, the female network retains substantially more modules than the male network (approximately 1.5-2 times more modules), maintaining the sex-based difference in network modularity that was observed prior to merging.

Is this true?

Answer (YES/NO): NO